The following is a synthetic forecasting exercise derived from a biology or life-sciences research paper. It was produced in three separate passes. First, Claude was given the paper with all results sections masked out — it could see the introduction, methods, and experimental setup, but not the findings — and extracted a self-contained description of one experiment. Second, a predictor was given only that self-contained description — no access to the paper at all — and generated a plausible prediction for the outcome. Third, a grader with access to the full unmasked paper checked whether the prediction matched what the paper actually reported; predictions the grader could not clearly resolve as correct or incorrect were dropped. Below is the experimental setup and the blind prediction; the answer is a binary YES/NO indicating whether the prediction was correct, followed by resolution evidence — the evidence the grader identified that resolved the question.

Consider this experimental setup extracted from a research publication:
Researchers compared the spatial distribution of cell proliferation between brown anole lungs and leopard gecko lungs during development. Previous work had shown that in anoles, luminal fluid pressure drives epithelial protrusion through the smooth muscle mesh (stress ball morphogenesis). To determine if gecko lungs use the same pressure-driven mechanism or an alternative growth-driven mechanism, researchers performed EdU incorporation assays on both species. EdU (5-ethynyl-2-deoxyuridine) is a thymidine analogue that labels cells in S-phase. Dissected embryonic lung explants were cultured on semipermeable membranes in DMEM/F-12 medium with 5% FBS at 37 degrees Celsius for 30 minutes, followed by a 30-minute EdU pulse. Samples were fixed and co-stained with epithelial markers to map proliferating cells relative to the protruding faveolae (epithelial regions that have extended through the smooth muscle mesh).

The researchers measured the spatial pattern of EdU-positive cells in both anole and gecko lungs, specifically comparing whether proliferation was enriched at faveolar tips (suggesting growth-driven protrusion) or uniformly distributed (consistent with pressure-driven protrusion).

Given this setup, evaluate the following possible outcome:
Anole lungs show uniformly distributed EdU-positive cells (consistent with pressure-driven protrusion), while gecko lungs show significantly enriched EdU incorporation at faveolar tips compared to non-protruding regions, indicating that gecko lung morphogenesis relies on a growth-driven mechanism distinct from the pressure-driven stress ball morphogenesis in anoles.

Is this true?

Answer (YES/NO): NO